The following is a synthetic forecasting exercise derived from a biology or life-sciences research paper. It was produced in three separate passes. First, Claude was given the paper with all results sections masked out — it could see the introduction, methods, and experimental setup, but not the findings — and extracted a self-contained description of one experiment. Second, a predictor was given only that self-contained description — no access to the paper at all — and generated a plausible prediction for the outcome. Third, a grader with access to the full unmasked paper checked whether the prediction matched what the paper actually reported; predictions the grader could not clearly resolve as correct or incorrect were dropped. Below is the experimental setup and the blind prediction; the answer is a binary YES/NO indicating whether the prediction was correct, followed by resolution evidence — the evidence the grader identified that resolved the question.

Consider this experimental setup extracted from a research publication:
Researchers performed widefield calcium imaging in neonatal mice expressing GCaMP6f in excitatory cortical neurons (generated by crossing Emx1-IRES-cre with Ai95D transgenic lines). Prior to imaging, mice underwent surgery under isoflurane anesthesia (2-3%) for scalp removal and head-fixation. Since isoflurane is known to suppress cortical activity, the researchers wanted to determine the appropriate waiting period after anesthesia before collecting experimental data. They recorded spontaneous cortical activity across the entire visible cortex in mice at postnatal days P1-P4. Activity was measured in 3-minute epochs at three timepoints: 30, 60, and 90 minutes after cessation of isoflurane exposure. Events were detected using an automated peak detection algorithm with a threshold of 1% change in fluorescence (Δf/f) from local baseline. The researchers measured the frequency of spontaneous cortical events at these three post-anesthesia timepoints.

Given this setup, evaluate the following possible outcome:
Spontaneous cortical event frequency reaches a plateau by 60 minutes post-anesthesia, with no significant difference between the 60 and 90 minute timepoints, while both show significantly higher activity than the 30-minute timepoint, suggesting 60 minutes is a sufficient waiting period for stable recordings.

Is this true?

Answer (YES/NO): YES